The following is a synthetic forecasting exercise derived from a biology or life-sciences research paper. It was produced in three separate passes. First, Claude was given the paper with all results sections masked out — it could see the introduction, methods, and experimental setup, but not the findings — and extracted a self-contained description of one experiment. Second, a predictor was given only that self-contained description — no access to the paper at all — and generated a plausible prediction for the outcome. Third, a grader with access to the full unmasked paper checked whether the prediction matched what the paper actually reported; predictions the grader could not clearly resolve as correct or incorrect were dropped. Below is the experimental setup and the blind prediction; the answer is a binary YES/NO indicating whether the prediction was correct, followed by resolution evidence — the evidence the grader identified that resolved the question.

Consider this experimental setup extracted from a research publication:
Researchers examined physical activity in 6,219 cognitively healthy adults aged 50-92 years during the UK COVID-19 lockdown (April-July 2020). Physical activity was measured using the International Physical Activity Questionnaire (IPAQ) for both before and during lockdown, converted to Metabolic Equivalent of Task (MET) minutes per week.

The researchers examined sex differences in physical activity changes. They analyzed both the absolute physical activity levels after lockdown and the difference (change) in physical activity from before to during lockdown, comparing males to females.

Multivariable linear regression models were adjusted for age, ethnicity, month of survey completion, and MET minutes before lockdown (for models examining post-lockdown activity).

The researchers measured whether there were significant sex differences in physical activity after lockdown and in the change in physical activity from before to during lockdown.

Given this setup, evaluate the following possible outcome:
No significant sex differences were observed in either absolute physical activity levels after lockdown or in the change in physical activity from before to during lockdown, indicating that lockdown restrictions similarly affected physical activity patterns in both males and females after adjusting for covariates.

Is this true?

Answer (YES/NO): NO